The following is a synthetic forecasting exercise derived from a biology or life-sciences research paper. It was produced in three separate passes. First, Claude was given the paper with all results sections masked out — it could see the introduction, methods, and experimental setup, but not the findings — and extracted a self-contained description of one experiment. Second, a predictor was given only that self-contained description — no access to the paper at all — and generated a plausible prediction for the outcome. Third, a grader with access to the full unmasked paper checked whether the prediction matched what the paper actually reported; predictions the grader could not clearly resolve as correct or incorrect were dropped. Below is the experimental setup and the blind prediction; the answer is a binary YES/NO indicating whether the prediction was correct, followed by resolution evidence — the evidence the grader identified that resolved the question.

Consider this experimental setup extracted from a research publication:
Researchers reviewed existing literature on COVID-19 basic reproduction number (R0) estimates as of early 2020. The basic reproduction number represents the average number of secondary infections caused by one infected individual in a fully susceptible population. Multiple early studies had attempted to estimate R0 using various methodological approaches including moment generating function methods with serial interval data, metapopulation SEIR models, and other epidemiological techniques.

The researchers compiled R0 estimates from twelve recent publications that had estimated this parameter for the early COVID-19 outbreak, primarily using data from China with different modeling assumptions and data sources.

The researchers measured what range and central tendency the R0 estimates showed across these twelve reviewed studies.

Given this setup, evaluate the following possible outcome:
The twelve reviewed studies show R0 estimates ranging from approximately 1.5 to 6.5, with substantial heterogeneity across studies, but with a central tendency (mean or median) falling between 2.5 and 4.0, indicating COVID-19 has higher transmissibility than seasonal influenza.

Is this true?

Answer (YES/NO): NO